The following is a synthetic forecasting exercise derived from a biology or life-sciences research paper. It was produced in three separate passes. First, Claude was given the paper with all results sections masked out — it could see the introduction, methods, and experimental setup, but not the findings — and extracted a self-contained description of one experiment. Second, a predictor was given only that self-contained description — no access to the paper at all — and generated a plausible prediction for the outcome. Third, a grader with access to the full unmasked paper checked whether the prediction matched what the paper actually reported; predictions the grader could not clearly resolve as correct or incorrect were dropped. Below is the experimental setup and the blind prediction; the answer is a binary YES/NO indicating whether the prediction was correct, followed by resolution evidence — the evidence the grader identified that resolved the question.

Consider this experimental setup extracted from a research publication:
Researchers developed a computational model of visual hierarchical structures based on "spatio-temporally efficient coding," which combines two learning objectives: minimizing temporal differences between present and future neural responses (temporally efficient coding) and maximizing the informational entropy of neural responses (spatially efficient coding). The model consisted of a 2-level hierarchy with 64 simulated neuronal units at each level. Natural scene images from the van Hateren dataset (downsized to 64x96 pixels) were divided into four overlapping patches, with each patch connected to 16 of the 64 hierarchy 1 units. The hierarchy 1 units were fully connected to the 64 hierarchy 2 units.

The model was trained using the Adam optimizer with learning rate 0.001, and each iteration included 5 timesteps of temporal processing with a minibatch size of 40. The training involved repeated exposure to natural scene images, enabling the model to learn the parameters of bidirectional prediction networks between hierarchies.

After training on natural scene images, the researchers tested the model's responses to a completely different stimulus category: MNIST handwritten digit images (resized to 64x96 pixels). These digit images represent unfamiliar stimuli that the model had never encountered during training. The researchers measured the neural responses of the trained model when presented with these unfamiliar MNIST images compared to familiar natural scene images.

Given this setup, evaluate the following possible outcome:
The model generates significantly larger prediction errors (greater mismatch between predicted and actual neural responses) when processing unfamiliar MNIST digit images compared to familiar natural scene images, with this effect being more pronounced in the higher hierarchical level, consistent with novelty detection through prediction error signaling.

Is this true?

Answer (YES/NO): NO